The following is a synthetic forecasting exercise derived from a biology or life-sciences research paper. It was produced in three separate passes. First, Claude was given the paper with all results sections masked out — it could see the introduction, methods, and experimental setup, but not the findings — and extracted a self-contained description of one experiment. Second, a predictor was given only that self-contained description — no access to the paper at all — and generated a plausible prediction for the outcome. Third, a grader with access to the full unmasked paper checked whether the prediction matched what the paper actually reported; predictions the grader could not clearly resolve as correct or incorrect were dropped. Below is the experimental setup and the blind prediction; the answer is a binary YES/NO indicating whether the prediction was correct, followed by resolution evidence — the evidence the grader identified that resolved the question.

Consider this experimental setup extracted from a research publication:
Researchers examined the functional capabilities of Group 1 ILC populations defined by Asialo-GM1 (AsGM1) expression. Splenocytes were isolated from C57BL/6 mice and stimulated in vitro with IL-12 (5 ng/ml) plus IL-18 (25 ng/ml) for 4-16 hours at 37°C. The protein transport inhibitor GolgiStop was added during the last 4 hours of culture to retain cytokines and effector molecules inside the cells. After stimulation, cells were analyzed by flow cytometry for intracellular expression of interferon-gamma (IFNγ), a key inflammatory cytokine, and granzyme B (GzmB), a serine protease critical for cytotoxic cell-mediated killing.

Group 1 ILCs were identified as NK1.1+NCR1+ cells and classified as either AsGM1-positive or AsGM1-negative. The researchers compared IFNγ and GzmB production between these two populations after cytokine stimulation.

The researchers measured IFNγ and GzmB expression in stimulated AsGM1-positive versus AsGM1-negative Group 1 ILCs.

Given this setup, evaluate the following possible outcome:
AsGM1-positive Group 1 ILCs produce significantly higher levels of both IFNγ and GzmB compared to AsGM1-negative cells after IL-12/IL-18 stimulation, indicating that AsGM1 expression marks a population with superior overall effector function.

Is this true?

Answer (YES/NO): NO